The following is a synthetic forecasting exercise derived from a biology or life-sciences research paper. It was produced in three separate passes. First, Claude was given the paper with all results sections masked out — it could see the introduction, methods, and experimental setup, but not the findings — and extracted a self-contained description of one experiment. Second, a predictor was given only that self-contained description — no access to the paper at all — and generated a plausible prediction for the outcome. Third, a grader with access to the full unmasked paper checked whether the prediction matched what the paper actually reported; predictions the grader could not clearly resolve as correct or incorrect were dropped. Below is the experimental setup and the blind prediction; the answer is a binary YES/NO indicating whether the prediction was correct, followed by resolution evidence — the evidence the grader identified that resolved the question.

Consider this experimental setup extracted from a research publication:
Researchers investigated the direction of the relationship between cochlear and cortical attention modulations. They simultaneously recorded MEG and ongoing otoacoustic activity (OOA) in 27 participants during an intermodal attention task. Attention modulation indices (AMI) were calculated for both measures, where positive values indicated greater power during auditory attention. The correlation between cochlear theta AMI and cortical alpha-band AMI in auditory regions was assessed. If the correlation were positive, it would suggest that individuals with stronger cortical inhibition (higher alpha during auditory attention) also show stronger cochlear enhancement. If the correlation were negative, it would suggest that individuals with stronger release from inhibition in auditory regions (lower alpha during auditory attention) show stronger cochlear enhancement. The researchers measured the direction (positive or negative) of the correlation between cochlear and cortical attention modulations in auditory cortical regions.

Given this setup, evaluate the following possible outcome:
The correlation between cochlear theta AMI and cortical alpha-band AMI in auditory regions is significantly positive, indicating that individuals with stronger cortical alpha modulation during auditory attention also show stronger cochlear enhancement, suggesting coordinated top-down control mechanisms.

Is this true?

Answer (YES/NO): NO